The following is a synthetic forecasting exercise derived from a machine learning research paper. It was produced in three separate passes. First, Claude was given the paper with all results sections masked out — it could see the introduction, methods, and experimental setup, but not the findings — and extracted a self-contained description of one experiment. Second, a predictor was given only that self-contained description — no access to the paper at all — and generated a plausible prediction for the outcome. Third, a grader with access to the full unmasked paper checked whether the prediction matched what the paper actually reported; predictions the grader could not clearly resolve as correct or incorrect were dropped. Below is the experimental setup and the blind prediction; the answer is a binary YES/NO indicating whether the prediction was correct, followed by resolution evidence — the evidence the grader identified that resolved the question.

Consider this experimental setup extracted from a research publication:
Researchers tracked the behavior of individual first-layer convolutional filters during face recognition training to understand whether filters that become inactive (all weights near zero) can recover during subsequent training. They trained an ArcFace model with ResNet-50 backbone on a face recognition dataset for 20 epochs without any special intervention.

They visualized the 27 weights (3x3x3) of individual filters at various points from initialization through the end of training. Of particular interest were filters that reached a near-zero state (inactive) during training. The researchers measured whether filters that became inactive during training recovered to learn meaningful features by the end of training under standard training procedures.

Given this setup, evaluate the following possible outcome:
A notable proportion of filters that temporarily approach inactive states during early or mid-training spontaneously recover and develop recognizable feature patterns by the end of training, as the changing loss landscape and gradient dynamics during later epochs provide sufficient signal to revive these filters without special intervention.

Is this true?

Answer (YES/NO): NO